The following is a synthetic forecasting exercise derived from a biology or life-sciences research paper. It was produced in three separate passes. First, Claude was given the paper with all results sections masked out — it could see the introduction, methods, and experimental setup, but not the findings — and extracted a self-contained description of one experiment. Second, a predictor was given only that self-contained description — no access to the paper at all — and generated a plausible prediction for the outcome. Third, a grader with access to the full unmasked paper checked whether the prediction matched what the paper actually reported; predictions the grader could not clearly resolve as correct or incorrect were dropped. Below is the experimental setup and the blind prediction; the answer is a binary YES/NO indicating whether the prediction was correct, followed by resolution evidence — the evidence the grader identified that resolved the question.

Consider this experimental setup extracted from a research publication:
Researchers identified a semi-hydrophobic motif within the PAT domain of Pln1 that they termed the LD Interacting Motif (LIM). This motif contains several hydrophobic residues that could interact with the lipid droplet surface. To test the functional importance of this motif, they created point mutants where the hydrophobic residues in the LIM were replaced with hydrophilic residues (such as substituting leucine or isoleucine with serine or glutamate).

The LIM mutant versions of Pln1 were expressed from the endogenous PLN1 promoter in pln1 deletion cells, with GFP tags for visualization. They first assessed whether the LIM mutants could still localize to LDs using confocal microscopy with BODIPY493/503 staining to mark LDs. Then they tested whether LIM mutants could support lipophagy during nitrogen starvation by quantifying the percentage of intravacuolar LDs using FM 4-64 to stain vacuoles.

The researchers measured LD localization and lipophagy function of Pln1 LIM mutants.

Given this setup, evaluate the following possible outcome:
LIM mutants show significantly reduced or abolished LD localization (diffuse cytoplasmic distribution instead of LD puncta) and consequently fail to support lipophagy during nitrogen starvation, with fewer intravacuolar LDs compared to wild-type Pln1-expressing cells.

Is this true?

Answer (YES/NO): YES